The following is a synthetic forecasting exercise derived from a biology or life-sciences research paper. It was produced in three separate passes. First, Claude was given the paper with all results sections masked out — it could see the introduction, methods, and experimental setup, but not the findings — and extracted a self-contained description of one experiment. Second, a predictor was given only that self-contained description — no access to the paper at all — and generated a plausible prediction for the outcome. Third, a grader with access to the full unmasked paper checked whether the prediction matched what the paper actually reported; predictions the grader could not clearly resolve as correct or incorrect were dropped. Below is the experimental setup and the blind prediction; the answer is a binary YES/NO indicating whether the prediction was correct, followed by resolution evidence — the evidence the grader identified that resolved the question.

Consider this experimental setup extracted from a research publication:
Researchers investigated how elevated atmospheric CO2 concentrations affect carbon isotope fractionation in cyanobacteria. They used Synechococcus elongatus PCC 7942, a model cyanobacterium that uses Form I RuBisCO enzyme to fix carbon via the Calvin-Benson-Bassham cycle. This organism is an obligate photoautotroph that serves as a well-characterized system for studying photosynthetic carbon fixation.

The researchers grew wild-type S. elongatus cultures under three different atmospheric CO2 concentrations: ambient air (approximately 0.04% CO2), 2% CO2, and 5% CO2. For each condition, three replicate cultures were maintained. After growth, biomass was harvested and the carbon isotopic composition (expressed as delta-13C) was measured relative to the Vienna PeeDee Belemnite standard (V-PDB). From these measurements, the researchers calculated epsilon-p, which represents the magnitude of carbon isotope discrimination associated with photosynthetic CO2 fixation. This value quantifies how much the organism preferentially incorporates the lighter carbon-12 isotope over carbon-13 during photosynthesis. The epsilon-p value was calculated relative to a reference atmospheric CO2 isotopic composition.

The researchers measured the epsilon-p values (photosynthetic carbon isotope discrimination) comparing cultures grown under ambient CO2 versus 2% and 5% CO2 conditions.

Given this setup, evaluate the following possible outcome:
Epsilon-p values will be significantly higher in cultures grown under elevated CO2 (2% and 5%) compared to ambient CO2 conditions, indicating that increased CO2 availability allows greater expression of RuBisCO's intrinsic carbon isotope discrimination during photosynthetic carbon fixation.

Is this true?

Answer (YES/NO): YES